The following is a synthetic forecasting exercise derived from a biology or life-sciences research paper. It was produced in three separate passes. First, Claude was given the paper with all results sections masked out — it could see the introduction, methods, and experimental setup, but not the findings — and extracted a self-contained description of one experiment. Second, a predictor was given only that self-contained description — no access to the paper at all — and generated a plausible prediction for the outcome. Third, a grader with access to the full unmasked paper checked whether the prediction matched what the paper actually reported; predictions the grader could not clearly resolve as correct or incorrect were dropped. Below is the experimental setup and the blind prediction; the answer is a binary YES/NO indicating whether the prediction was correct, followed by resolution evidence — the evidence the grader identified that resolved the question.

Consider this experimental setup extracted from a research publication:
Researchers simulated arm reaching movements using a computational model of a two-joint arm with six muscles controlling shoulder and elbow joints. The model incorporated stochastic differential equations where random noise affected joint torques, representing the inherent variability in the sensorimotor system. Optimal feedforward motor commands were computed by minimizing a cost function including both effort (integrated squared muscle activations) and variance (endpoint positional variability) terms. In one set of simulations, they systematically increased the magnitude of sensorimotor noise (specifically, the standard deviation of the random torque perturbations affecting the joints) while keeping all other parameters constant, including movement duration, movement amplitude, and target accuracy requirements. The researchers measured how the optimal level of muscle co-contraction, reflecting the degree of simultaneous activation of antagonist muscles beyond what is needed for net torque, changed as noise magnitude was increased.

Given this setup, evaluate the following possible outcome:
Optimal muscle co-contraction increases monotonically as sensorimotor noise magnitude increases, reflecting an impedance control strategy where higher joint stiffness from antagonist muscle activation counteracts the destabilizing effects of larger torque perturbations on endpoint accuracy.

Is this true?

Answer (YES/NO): YES